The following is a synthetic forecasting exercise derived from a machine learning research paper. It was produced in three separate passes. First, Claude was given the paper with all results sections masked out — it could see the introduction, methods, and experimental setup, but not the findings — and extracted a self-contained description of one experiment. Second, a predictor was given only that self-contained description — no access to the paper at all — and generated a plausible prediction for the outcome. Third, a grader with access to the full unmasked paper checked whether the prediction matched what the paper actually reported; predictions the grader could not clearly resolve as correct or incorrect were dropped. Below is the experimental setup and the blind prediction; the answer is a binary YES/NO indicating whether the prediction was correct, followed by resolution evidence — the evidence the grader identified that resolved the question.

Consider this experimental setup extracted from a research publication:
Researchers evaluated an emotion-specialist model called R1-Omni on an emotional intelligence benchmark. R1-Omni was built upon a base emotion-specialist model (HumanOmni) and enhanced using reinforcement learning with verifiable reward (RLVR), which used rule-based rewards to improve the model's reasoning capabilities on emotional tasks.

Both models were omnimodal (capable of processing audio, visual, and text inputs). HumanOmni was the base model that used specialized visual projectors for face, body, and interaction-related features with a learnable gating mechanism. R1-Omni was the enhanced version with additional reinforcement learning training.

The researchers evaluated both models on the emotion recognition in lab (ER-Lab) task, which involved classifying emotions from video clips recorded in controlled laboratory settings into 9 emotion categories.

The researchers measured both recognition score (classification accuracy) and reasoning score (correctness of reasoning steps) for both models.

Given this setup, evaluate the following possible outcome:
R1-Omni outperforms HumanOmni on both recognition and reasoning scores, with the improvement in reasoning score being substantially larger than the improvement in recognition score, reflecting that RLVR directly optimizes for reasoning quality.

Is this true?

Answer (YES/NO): NO